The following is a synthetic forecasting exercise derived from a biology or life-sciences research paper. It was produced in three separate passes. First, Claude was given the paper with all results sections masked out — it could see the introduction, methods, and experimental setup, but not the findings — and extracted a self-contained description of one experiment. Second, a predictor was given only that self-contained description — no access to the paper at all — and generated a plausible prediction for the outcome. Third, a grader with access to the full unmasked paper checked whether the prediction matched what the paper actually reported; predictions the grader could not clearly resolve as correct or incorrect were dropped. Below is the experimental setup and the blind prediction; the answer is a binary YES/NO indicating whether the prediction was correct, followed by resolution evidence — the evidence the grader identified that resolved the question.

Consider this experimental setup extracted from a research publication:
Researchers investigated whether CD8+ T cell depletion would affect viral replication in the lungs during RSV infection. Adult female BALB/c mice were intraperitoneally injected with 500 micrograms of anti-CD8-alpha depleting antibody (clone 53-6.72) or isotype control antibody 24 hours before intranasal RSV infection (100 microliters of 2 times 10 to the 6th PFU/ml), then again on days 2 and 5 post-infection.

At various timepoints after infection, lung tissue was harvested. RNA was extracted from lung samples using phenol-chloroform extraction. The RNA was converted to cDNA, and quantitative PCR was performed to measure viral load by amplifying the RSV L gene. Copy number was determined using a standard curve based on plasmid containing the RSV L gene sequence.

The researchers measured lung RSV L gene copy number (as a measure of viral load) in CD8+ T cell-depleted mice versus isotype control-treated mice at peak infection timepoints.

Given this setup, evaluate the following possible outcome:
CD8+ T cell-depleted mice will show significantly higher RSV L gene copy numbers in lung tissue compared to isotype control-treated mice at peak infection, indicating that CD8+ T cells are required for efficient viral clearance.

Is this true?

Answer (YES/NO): YES